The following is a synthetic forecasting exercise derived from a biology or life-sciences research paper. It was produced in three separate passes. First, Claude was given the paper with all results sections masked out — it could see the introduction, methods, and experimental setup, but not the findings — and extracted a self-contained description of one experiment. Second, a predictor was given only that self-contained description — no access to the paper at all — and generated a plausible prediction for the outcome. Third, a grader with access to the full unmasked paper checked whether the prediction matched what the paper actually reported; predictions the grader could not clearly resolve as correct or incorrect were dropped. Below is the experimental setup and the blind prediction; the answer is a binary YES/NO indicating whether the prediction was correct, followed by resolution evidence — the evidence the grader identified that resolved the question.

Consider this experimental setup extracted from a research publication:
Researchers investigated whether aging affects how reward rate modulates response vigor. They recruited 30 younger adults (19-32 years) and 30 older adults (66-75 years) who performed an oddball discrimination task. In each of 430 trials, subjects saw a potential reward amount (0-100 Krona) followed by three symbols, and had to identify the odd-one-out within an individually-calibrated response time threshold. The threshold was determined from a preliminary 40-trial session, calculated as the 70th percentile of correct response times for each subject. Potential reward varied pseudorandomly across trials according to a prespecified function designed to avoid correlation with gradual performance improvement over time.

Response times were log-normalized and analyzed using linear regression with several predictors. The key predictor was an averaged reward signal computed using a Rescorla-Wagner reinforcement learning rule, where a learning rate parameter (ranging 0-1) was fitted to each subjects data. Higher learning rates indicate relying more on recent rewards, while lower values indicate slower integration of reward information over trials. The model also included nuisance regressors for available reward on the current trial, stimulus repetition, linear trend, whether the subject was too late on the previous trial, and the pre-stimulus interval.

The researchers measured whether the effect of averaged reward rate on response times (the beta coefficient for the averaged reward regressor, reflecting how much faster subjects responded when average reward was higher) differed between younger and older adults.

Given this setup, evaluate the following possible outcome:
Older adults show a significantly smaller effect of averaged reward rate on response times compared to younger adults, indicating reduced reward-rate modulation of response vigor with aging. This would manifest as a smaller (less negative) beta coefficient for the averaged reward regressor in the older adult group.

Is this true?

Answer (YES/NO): NO